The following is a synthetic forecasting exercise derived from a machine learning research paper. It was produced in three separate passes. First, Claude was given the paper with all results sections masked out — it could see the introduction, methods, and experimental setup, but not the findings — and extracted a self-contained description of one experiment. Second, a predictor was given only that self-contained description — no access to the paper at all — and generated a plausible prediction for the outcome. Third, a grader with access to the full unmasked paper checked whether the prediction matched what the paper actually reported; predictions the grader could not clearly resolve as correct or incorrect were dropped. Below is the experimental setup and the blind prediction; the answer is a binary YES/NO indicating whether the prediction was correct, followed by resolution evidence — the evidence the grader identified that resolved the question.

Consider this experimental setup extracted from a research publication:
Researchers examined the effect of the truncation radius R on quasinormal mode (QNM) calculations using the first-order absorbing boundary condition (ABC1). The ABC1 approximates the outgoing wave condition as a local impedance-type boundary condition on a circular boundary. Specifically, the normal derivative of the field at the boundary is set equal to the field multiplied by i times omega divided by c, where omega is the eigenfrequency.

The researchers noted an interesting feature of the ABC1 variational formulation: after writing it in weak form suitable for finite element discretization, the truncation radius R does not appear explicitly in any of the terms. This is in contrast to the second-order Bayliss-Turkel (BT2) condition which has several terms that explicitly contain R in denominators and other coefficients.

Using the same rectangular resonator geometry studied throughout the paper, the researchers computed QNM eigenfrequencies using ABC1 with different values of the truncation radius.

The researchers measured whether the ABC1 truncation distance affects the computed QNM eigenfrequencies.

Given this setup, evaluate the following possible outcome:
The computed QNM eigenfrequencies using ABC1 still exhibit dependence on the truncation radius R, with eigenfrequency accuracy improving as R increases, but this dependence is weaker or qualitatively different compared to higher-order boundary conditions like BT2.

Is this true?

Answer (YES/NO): YES